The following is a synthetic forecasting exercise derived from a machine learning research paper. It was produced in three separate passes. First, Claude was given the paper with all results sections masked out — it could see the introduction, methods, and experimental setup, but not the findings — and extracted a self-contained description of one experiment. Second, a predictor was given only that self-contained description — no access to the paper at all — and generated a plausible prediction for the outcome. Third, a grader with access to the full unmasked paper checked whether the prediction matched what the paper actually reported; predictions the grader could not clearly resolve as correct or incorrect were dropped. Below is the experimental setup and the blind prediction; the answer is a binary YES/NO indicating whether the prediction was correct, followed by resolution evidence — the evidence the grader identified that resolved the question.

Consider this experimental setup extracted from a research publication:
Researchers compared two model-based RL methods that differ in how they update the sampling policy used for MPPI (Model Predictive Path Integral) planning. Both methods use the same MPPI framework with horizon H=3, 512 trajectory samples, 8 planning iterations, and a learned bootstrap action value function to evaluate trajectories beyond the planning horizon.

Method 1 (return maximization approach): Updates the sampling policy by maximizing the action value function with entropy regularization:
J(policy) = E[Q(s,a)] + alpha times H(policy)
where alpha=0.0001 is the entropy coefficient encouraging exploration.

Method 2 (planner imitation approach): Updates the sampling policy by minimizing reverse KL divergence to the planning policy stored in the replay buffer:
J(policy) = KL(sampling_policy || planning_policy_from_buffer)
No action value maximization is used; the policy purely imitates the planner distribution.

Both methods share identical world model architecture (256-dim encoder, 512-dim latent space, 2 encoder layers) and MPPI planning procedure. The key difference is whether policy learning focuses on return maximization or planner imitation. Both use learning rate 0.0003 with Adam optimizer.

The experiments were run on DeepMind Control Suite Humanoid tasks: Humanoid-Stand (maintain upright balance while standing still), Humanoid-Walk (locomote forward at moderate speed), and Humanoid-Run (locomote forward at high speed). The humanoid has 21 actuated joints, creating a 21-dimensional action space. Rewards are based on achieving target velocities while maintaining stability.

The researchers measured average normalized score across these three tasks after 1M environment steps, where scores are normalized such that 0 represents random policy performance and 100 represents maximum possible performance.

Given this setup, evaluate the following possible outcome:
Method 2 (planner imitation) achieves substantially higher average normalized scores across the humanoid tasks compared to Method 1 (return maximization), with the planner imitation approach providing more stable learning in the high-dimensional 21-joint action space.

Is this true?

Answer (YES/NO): NO